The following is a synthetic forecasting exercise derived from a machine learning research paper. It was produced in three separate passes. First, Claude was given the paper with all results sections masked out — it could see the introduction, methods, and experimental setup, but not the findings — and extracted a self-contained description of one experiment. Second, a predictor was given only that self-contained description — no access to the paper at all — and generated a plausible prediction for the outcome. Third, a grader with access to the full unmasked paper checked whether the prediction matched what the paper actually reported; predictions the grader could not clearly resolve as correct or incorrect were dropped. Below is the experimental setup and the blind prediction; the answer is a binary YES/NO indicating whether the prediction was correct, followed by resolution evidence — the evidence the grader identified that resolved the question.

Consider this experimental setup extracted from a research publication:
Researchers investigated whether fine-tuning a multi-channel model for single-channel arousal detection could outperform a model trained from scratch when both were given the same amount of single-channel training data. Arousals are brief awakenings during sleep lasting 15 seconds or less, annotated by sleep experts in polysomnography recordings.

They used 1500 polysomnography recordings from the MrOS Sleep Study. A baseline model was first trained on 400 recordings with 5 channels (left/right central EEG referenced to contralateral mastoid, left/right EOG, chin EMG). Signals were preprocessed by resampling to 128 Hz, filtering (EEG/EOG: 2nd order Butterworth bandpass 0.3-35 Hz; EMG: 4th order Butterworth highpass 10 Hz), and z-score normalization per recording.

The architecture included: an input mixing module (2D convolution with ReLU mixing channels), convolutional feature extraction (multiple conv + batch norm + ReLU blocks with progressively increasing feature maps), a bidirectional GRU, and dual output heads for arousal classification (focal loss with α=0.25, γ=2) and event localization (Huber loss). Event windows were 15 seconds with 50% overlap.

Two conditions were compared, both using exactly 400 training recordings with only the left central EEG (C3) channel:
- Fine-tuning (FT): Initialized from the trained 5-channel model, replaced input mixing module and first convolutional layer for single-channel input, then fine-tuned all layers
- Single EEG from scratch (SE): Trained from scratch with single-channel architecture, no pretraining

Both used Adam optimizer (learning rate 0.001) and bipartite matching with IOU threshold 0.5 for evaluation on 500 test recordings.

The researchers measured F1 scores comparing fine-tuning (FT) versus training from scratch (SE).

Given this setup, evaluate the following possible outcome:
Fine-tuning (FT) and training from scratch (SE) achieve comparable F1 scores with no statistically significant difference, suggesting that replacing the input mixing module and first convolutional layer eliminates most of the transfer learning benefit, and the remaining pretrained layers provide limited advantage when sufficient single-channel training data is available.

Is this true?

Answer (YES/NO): NO